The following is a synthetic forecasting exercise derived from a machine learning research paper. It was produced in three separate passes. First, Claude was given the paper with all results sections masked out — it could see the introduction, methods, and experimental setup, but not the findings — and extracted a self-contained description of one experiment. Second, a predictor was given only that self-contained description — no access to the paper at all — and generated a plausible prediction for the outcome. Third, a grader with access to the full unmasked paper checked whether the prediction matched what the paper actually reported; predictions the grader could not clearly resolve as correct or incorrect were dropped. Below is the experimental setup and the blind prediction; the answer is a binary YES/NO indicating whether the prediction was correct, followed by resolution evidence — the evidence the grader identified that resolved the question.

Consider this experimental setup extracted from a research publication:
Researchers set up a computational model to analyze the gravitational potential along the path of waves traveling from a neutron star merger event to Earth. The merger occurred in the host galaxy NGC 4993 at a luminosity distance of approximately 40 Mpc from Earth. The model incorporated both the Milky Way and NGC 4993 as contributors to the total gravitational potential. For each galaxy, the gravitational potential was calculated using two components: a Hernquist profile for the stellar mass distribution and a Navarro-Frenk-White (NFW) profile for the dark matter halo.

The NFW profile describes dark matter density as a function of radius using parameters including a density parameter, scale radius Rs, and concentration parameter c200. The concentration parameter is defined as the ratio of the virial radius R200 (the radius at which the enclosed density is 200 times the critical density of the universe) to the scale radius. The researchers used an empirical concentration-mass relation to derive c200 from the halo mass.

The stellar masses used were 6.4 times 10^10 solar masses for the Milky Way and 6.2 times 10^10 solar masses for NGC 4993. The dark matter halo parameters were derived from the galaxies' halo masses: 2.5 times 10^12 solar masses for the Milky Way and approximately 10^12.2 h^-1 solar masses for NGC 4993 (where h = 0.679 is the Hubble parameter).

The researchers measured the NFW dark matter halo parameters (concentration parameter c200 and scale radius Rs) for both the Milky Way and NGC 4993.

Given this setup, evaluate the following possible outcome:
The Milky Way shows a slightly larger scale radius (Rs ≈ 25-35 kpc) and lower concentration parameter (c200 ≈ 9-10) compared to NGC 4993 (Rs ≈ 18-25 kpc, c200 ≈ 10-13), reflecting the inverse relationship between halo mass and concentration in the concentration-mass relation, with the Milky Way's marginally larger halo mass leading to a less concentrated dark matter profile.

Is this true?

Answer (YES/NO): NO